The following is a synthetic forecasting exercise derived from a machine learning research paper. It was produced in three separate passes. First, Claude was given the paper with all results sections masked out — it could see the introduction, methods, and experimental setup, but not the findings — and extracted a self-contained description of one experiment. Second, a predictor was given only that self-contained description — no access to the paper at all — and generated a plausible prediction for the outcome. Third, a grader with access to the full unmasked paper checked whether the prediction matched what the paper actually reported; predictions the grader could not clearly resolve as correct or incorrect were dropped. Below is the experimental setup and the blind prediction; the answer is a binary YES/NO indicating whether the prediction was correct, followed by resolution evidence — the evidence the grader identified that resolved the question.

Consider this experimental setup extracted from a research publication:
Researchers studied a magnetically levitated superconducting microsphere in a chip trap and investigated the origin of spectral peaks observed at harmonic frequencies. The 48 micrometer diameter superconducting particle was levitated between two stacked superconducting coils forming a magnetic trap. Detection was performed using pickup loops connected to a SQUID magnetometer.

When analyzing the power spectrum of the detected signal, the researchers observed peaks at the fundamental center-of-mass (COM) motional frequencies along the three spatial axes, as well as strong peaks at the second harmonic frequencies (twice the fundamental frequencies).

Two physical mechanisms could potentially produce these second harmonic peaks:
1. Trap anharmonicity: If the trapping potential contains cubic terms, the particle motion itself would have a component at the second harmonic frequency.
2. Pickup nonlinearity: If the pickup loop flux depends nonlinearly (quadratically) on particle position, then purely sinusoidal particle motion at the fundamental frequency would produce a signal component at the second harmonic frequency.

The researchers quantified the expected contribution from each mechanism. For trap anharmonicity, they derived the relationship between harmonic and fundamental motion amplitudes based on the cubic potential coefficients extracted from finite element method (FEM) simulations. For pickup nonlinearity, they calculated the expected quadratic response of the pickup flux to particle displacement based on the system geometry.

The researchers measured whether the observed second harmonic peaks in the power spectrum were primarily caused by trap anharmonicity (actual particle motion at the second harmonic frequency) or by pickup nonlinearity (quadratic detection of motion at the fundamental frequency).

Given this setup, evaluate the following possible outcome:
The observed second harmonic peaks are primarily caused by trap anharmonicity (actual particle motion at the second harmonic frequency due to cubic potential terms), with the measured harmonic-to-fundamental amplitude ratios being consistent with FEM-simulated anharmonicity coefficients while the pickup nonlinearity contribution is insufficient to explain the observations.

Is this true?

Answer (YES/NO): NO